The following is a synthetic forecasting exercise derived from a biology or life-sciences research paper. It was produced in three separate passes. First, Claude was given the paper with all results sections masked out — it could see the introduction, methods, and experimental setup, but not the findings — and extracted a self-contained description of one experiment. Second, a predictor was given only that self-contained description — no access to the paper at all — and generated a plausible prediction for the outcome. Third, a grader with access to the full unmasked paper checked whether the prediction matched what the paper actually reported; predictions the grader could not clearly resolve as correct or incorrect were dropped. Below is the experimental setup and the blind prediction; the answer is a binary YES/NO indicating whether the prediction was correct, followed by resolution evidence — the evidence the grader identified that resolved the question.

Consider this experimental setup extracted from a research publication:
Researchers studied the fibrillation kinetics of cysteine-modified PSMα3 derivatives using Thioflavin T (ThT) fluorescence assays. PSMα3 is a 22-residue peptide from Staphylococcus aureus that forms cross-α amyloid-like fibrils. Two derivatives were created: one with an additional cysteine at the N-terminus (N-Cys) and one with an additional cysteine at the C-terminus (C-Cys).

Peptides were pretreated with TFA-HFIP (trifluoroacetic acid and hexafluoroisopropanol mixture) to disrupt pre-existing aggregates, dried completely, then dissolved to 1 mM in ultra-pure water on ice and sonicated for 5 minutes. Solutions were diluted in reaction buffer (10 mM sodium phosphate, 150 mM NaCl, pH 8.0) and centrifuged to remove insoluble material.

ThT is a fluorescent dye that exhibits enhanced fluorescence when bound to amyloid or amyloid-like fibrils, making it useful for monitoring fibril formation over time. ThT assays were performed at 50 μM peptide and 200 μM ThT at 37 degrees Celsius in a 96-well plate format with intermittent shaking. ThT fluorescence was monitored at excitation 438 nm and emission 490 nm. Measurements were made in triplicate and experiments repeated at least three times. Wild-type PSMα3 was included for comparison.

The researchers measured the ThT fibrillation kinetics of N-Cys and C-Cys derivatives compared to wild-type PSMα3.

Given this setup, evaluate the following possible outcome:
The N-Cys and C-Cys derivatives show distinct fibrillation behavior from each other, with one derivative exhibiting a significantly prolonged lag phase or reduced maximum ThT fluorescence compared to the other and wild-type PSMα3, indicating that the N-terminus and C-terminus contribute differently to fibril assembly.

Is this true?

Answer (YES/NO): NO